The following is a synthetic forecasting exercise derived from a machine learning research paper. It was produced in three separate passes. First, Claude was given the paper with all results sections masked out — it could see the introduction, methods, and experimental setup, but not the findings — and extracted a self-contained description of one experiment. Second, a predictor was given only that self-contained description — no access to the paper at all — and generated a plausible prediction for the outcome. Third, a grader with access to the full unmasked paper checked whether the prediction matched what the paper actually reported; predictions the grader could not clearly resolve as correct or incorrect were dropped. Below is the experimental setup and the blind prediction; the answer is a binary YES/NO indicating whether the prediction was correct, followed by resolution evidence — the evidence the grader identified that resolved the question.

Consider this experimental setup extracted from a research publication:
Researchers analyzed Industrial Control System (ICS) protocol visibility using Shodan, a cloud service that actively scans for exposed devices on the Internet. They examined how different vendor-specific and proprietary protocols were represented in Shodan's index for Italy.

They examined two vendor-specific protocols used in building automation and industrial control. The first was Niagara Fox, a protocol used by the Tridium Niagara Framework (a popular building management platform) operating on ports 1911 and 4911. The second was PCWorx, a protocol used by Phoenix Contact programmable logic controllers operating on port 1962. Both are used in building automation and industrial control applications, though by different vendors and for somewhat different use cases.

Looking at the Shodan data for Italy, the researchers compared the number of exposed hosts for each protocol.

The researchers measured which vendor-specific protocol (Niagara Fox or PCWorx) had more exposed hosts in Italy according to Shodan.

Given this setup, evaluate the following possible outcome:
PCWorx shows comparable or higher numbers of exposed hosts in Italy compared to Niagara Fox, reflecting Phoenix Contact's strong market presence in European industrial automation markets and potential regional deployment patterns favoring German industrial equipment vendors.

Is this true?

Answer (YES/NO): NO